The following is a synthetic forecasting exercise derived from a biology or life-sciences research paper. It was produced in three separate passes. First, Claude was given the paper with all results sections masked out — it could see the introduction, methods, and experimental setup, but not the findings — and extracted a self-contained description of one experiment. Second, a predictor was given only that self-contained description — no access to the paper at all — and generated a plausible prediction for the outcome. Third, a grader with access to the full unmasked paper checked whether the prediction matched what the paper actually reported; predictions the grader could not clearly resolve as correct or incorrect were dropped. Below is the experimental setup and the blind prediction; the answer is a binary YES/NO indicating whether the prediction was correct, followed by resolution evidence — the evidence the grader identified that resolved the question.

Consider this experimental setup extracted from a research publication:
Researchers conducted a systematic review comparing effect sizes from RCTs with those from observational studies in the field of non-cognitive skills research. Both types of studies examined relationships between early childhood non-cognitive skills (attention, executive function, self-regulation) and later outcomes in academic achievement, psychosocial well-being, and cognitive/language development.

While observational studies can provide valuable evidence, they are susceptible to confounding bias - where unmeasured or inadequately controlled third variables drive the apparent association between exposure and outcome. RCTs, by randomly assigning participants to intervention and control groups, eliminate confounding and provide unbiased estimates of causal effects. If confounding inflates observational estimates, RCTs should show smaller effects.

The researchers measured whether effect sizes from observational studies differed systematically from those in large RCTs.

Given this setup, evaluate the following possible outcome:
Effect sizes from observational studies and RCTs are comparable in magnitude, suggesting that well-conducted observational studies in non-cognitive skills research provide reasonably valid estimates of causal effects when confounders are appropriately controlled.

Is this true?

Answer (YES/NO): NO